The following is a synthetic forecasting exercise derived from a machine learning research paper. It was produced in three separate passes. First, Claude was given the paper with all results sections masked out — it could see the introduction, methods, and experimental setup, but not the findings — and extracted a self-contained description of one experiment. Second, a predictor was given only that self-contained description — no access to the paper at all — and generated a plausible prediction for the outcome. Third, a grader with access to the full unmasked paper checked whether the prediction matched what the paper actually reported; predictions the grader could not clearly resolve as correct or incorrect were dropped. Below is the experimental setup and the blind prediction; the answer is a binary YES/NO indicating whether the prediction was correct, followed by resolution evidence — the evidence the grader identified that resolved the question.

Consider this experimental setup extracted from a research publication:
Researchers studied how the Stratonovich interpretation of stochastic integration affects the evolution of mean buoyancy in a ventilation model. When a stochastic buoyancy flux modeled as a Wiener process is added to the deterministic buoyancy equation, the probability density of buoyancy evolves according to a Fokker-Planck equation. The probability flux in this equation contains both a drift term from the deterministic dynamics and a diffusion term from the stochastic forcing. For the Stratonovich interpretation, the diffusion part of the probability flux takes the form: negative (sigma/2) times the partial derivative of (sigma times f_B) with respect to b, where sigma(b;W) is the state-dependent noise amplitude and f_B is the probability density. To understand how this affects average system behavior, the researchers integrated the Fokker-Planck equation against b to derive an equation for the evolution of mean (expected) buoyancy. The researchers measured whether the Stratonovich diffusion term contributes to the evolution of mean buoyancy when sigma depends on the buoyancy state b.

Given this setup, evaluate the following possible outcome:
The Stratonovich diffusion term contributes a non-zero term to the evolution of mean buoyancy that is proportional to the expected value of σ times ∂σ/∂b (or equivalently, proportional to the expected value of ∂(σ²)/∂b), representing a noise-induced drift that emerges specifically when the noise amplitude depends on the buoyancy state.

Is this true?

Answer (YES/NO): YES